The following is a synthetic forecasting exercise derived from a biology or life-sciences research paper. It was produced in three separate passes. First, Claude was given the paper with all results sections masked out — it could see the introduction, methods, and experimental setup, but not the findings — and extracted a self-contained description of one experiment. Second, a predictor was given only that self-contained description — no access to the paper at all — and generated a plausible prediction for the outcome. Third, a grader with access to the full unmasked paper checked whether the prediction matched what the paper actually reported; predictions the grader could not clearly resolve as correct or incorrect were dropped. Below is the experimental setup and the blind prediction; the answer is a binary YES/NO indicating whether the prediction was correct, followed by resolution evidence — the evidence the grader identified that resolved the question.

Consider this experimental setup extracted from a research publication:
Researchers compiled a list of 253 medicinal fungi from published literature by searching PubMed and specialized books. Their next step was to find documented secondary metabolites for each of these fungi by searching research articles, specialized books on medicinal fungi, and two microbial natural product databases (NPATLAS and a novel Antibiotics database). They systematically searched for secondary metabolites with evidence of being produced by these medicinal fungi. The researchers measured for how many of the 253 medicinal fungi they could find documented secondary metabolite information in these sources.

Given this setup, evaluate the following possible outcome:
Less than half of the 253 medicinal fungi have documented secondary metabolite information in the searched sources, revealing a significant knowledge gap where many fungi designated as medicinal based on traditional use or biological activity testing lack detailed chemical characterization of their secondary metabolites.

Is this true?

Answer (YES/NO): NO